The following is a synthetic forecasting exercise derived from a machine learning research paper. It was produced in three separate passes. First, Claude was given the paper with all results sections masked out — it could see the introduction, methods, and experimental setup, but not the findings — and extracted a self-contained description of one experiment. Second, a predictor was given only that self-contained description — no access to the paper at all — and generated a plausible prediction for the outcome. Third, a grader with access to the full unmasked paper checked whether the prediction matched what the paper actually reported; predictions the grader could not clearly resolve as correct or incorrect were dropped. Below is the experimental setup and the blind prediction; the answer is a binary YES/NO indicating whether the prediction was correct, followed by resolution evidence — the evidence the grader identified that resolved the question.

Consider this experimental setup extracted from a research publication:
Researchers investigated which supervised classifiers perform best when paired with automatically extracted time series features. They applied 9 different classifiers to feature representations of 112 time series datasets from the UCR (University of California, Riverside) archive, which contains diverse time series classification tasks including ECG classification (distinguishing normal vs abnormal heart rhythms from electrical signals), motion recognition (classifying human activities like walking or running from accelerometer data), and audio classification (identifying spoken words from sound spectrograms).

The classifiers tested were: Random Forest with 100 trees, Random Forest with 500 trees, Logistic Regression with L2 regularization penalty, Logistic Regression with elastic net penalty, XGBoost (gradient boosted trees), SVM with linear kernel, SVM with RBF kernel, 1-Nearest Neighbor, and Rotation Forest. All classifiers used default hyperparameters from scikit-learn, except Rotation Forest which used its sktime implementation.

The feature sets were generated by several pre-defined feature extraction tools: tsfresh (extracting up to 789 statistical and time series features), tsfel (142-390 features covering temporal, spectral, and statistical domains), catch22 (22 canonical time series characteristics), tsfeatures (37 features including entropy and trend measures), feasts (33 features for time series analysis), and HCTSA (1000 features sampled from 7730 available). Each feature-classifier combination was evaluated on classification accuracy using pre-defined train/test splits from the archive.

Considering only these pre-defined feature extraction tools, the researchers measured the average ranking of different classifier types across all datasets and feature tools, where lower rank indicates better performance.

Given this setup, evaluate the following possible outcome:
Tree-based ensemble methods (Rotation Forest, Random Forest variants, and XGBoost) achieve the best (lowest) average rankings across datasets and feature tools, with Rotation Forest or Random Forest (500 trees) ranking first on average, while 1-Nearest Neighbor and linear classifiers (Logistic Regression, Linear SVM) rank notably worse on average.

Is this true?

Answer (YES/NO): YES